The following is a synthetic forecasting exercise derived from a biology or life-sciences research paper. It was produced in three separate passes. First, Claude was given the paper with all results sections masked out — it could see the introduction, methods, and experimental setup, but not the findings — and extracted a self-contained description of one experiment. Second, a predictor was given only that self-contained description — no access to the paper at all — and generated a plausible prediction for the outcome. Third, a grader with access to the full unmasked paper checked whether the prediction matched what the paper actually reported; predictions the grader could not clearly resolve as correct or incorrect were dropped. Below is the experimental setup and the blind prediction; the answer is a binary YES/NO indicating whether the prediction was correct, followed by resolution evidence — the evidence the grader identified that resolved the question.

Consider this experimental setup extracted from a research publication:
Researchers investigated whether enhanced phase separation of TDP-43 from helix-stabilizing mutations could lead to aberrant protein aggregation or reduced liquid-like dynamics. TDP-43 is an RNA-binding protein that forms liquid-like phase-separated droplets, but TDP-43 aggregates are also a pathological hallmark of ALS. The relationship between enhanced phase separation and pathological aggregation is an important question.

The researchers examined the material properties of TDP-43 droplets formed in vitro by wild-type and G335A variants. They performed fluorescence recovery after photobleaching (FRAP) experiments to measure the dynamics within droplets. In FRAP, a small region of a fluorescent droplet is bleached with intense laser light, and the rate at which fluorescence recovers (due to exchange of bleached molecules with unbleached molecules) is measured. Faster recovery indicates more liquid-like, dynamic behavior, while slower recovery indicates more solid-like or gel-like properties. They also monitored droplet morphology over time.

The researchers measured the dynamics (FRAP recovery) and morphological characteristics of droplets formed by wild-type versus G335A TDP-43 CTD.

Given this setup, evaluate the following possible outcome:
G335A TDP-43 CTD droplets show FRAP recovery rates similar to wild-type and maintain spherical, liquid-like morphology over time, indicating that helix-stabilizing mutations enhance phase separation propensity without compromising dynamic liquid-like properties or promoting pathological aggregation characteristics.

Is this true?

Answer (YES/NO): NO